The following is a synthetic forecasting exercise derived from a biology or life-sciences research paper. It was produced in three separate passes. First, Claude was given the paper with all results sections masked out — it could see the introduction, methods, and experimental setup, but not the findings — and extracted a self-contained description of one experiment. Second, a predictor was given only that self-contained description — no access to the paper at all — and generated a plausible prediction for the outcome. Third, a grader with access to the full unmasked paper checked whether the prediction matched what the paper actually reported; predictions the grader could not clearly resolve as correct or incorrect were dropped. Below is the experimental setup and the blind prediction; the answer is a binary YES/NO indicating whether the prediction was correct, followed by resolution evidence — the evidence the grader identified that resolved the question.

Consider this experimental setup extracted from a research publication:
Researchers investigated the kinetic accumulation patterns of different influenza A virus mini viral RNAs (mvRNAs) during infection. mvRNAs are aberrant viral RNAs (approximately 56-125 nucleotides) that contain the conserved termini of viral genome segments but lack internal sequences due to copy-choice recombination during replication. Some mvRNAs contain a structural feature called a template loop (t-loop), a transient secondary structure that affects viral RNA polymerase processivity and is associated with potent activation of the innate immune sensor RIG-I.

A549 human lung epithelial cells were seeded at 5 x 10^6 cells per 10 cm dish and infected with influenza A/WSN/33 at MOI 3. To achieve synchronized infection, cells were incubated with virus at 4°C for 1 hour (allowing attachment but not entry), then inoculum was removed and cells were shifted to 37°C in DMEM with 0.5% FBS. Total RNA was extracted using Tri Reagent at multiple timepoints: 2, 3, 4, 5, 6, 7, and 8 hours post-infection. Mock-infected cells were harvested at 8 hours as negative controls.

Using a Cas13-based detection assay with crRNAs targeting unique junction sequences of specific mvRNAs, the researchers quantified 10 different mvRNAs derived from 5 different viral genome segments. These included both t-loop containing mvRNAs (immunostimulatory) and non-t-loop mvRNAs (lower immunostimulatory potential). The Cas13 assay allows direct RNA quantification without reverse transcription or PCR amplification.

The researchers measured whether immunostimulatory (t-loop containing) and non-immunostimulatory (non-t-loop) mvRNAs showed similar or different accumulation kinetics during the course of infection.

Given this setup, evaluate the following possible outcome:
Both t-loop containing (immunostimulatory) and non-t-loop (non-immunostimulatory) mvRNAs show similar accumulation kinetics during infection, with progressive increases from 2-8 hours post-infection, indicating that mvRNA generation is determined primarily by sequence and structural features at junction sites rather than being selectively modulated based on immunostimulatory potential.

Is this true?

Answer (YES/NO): NO